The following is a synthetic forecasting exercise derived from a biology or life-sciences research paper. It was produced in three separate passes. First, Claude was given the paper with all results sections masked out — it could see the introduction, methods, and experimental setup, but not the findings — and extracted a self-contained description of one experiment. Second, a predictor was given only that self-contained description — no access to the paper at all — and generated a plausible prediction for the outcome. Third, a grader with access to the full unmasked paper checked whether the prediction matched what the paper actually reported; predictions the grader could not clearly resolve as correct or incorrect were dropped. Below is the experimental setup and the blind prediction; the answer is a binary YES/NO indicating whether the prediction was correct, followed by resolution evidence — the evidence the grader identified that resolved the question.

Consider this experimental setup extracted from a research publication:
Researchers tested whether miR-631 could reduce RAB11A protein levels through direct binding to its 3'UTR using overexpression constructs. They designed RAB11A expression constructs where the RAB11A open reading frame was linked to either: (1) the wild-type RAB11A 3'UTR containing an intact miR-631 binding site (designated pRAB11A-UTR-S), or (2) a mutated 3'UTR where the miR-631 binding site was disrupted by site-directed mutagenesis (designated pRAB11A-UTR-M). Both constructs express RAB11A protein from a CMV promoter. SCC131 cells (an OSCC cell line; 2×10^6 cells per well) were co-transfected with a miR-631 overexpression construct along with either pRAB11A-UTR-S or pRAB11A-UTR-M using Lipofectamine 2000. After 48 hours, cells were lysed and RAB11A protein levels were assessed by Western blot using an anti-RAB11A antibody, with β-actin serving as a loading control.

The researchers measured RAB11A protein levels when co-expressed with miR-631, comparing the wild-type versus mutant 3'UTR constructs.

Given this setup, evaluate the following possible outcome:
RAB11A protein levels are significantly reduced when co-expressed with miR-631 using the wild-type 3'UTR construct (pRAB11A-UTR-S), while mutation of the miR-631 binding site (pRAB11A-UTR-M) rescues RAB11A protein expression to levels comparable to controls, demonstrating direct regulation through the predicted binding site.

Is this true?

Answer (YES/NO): YES